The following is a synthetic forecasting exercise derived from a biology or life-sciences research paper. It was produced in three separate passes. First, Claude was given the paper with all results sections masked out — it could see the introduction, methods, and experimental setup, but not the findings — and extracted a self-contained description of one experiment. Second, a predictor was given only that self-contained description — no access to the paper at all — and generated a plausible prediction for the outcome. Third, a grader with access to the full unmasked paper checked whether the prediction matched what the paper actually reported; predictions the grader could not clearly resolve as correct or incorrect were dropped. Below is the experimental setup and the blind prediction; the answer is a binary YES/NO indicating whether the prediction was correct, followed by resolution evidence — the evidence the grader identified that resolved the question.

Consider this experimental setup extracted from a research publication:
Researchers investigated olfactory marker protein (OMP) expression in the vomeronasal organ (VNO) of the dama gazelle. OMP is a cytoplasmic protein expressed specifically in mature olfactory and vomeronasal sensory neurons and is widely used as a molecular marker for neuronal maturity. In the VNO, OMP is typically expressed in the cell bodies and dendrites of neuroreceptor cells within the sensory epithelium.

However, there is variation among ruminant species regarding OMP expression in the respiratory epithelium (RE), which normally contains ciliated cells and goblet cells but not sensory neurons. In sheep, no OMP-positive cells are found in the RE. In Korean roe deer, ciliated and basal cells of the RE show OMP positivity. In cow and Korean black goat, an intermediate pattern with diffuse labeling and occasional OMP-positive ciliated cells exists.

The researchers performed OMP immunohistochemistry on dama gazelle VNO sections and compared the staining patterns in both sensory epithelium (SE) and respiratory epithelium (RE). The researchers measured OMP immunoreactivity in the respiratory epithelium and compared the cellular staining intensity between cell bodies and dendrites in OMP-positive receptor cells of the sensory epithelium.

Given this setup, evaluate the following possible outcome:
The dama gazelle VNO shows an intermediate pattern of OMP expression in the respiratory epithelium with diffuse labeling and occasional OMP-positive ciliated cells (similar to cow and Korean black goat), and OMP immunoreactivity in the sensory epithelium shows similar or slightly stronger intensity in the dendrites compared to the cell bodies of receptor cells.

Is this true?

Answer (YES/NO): NO